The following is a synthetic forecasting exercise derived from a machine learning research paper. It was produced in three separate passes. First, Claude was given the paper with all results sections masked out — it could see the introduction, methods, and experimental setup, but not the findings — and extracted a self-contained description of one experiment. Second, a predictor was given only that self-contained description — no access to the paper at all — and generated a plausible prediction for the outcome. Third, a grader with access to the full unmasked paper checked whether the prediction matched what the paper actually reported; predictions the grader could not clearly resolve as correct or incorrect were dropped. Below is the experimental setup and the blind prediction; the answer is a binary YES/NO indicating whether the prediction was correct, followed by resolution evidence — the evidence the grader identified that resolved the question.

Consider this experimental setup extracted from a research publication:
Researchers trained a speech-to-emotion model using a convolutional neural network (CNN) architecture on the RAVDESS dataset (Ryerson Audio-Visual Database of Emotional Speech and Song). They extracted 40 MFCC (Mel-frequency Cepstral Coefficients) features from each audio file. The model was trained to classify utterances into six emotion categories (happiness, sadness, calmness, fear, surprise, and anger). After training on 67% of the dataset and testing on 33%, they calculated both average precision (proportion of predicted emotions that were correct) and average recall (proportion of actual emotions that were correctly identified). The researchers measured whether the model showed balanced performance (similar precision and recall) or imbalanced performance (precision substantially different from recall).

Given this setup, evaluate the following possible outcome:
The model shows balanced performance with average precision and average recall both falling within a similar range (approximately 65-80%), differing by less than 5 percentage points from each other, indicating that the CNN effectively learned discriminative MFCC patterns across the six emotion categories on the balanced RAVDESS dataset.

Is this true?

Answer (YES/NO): YES